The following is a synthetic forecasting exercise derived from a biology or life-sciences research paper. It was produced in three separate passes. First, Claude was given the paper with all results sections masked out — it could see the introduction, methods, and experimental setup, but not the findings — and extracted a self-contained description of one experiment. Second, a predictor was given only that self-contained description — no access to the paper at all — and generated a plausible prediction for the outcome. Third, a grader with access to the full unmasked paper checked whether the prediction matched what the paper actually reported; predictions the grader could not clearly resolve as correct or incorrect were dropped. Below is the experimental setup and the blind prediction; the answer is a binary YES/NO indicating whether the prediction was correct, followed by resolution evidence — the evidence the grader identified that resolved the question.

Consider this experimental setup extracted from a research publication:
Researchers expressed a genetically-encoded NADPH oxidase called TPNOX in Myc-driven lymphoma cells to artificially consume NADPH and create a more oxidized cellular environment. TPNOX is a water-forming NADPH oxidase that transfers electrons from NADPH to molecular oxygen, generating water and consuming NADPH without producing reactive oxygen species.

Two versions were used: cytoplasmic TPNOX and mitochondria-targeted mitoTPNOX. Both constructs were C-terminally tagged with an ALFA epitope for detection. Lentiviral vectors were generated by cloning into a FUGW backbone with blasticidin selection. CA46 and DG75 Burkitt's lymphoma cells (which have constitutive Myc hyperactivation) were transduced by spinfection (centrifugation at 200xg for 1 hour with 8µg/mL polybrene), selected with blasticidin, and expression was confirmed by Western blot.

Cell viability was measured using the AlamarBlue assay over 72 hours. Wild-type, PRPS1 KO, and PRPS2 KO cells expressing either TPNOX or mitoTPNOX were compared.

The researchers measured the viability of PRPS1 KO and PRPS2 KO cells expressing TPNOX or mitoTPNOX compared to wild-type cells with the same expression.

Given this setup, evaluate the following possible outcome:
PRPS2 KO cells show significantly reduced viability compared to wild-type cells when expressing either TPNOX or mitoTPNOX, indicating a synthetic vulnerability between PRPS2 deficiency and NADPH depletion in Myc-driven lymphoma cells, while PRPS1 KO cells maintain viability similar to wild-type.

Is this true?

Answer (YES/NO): NO